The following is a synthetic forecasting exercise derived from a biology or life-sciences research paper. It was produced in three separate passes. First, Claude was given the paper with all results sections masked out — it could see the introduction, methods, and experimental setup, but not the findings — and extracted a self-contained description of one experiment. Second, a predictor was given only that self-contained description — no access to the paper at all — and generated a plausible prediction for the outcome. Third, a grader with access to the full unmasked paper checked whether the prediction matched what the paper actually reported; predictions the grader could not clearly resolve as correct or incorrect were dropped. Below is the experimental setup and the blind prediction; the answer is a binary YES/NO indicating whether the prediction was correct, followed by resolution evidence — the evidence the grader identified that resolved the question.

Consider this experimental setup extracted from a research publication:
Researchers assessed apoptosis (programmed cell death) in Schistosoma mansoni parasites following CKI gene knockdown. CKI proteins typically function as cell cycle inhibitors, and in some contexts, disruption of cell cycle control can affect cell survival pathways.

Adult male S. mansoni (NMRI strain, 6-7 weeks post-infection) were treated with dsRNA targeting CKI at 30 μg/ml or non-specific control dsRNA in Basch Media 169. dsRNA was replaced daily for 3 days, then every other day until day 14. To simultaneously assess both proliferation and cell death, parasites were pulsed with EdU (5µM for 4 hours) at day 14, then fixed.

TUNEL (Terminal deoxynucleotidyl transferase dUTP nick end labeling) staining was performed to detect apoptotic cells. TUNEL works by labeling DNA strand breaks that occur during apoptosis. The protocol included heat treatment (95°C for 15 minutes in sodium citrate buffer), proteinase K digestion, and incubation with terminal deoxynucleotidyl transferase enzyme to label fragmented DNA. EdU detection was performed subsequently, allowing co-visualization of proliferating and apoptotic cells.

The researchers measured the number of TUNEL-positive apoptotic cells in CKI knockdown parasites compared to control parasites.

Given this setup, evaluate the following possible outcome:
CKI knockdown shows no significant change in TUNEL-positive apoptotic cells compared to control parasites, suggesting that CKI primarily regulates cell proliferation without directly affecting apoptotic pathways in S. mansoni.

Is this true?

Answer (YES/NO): NO